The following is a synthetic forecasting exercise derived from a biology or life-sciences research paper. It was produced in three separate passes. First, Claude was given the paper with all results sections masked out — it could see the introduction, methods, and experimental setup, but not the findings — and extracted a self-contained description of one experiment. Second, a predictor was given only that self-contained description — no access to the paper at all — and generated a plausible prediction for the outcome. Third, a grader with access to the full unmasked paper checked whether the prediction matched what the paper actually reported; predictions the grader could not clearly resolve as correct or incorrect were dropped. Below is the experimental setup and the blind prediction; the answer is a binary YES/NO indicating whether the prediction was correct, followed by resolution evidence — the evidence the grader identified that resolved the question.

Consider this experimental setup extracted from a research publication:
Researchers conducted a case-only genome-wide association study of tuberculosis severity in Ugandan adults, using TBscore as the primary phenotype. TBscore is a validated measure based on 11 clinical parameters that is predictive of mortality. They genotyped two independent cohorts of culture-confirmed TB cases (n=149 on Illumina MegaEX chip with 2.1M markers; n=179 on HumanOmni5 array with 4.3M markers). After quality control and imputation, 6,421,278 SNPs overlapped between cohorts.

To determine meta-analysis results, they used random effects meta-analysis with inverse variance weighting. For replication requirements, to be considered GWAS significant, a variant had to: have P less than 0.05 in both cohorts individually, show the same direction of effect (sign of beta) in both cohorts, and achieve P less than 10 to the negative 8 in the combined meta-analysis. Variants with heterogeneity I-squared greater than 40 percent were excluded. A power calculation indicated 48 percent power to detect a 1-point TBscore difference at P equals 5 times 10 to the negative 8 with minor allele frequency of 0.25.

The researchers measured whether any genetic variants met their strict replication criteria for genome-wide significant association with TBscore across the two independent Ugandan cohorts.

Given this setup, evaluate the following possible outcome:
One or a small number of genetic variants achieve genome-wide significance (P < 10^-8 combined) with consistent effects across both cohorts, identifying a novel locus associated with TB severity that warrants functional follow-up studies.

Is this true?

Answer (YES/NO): YES